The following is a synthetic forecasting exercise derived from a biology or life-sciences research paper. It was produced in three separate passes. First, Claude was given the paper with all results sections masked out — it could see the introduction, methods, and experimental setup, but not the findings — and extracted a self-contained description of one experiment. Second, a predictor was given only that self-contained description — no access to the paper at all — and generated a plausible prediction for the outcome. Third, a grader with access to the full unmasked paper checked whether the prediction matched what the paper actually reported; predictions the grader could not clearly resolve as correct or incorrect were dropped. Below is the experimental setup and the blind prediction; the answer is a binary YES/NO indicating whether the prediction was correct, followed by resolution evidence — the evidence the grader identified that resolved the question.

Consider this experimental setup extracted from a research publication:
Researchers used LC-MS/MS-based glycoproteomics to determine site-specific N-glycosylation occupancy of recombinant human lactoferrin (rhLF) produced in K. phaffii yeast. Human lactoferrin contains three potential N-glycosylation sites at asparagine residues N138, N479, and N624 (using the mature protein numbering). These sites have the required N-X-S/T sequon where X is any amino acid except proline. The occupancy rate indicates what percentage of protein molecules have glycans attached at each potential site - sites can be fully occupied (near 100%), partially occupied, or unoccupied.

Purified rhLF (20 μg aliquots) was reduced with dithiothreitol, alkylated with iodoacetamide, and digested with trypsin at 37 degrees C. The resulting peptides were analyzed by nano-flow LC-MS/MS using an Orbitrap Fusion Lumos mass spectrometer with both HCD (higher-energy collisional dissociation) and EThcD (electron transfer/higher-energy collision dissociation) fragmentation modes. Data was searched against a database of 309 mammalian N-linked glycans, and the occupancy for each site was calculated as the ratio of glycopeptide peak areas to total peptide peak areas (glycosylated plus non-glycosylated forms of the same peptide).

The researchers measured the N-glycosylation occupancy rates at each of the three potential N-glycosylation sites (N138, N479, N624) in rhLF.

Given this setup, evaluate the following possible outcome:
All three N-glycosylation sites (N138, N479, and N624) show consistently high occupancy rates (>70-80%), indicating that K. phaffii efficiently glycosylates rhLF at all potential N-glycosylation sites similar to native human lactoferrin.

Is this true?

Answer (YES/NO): NO